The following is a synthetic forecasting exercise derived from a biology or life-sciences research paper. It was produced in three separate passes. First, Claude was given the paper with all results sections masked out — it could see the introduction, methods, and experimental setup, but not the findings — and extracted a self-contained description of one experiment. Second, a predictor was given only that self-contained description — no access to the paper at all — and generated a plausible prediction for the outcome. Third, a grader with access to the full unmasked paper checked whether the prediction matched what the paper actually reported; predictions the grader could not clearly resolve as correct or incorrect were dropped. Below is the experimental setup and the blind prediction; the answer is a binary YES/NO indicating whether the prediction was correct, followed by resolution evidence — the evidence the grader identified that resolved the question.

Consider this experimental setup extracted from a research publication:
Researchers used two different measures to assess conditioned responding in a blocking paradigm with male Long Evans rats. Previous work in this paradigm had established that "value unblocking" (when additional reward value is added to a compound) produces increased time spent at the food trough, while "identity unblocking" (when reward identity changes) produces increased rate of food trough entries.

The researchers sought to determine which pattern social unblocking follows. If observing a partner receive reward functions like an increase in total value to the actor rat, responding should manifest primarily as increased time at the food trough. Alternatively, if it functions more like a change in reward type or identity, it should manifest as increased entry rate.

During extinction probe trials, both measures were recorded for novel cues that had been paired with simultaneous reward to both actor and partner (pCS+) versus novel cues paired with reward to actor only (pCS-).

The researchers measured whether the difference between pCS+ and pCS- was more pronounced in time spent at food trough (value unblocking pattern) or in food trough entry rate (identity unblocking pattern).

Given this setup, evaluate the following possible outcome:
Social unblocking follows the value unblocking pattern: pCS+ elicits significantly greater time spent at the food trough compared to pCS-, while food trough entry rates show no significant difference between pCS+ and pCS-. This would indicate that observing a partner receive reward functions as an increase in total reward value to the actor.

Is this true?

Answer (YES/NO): YES